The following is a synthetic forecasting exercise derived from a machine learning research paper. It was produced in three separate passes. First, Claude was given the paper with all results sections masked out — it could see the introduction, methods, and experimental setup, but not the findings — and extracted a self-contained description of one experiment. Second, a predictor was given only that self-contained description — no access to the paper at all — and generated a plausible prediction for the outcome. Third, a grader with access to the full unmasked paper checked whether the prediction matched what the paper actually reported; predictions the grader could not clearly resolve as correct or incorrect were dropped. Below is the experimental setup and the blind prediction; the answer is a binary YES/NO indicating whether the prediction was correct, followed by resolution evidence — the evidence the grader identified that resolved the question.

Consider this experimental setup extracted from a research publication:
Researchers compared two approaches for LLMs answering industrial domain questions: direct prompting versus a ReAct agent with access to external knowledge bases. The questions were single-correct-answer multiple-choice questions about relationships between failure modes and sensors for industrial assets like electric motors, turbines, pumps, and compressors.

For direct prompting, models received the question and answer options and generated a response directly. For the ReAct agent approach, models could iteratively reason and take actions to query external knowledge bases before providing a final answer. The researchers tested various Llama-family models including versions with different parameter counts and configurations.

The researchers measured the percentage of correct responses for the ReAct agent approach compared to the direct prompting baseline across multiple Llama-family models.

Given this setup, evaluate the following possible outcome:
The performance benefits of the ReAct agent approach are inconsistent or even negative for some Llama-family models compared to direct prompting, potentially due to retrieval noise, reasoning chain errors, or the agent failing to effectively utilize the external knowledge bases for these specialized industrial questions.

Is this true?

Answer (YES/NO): YES